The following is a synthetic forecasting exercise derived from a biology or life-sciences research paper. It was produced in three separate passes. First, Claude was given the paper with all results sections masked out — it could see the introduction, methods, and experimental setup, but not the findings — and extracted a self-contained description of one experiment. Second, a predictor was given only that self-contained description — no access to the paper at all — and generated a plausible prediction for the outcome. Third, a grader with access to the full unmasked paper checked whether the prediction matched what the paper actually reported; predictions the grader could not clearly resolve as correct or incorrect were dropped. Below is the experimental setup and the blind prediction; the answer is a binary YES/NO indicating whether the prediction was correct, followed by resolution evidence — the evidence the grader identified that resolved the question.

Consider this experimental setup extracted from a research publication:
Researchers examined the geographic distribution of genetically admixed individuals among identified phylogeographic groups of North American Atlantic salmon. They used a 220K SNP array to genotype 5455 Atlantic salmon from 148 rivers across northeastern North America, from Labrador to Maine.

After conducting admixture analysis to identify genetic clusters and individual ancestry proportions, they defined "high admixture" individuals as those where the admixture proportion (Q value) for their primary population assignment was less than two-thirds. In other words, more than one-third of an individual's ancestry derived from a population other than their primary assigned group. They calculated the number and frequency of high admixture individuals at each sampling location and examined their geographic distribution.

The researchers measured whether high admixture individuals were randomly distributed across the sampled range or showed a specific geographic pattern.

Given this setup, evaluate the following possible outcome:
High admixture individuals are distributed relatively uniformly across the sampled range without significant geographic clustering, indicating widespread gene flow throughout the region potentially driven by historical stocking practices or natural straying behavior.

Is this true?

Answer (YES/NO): NO